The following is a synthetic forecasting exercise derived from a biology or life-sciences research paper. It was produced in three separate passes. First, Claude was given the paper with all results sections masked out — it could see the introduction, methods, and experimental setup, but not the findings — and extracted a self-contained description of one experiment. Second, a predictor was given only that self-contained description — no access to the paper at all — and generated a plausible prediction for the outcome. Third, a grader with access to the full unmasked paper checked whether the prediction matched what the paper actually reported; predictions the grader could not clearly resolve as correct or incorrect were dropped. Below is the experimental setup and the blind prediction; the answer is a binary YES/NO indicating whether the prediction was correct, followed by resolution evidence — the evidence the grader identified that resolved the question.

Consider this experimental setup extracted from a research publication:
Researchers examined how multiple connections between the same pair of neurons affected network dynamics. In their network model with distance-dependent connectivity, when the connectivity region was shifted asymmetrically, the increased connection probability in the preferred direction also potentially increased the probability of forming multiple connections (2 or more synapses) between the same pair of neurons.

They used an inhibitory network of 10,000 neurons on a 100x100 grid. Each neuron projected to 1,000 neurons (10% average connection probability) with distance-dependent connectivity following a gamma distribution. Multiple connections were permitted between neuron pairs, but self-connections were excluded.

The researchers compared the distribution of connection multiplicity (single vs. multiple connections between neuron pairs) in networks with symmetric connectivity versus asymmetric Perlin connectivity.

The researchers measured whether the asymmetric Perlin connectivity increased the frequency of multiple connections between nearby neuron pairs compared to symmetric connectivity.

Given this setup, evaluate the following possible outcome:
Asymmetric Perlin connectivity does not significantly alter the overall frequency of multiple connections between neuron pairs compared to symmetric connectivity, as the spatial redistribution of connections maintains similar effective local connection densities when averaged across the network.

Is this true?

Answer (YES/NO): NO